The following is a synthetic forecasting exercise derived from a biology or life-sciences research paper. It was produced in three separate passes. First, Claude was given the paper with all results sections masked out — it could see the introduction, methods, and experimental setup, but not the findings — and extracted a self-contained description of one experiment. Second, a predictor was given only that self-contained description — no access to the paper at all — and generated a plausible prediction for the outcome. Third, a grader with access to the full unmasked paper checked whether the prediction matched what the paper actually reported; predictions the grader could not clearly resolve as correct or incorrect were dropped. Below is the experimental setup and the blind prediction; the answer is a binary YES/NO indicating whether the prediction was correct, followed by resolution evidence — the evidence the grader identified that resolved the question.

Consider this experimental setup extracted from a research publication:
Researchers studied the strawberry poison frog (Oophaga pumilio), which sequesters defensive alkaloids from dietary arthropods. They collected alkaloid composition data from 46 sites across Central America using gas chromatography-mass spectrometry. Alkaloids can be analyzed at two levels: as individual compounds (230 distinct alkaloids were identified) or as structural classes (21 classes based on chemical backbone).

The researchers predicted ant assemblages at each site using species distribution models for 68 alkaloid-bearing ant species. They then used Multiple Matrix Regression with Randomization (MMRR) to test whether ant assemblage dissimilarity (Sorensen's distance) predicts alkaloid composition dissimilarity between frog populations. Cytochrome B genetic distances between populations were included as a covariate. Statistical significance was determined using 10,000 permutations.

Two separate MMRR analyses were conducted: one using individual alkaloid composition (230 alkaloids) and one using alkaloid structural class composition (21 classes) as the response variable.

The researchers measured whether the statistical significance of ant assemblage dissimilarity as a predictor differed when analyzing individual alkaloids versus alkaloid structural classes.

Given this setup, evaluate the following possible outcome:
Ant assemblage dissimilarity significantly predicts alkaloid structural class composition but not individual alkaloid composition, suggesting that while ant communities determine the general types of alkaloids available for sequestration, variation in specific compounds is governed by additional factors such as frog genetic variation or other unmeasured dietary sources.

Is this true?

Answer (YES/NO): NO